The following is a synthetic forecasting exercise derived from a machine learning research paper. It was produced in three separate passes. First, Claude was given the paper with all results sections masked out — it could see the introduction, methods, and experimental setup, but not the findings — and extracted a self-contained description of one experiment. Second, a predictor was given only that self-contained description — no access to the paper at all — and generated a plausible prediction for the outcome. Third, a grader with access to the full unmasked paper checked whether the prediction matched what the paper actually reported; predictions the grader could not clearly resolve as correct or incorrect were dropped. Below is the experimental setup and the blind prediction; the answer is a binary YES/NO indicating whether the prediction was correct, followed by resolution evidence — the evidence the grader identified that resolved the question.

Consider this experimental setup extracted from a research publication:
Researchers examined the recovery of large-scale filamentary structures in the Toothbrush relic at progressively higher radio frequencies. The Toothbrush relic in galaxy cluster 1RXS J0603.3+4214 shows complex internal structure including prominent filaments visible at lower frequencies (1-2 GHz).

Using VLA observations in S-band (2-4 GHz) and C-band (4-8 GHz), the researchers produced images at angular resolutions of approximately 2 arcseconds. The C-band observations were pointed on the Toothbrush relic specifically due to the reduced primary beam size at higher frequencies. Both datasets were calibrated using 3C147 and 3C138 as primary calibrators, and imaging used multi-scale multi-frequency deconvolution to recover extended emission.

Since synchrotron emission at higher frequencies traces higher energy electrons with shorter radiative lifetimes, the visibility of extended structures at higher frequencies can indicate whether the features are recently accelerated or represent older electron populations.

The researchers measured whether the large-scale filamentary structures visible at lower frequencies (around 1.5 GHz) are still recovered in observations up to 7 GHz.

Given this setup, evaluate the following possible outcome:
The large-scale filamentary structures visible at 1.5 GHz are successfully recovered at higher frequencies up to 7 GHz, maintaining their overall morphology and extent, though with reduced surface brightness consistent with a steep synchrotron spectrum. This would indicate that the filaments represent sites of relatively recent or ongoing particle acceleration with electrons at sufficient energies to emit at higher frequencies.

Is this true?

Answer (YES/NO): YES